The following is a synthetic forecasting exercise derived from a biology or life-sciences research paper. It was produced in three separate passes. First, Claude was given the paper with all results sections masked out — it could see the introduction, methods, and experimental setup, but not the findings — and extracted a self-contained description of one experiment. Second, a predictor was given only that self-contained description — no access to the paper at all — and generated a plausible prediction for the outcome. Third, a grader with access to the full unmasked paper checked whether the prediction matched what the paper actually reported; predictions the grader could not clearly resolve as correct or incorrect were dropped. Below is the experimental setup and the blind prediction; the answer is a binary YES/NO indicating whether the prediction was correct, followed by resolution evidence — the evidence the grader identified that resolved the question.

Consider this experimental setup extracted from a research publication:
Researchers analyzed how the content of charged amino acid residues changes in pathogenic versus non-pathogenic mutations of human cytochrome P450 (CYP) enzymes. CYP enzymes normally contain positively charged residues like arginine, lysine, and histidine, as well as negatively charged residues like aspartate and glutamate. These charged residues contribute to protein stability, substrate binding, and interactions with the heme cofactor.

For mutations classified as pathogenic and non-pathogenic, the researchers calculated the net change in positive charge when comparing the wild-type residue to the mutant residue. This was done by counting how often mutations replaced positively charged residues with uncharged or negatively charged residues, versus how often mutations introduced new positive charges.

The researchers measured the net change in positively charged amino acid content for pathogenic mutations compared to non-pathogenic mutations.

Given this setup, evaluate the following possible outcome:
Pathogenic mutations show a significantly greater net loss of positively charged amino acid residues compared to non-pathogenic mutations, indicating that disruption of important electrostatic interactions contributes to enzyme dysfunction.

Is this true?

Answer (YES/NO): YES